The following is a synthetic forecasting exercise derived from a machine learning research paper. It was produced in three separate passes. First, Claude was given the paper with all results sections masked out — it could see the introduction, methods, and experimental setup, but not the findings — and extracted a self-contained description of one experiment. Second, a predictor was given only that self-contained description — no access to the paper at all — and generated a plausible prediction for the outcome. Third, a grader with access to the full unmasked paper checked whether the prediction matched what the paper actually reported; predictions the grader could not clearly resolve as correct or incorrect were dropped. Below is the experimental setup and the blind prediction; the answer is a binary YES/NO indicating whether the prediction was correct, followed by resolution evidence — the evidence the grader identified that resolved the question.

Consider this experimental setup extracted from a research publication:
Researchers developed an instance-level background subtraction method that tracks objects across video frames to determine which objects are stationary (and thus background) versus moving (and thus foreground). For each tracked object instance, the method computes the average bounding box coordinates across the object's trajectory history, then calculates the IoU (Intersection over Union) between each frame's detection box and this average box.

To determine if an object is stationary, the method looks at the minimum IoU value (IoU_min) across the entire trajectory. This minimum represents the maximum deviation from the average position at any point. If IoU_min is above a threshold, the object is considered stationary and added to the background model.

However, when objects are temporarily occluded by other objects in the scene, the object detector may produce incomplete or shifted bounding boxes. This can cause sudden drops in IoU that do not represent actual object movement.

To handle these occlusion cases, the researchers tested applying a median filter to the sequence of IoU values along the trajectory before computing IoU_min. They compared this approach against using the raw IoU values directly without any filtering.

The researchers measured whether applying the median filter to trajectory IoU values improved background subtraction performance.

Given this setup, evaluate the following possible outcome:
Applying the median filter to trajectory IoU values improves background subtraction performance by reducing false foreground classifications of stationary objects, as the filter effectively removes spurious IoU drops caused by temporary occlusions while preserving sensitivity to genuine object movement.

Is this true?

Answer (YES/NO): YES